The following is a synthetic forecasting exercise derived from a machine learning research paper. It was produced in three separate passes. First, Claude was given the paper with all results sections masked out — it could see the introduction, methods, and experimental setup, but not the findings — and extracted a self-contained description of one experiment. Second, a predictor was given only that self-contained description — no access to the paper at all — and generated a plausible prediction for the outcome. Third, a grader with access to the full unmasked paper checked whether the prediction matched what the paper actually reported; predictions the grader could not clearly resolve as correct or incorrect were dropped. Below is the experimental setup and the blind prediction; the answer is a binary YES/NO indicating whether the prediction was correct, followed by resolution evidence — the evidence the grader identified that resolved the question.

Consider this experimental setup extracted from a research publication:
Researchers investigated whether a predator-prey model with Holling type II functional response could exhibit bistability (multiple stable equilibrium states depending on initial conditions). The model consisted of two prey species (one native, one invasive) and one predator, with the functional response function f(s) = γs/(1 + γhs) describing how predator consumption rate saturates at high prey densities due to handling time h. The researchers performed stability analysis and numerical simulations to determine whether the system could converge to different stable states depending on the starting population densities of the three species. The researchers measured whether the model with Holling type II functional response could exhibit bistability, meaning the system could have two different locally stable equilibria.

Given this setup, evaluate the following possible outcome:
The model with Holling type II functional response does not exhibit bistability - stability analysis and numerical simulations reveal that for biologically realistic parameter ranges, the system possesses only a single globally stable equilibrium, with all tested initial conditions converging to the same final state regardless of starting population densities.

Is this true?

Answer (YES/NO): NO